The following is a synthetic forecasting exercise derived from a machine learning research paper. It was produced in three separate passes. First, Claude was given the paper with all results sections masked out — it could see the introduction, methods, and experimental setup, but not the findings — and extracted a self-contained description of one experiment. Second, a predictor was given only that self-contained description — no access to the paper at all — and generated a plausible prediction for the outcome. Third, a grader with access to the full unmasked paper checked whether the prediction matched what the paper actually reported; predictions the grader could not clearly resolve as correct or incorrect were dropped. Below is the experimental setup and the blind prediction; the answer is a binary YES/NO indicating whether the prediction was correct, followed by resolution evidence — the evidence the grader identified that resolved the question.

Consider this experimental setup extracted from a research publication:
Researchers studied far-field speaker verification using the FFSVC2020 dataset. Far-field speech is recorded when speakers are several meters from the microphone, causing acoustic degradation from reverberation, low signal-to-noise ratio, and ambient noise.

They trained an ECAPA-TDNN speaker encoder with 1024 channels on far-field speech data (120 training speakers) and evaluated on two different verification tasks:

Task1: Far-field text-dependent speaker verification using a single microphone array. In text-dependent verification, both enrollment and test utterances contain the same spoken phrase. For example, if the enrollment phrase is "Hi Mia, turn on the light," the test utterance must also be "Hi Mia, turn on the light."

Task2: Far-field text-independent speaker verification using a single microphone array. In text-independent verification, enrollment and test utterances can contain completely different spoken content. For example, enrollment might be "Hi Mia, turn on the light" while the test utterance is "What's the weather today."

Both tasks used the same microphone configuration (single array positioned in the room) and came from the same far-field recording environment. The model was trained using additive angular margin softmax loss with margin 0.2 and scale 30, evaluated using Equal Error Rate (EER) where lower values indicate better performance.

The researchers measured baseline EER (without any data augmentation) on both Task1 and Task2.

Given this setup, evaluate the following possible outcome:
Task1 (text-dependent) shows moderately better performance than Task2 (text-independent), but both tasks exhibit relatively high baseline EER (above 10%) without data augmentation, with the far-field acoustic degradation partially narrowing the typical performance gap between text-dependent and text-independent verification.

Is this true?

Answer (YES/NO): NO